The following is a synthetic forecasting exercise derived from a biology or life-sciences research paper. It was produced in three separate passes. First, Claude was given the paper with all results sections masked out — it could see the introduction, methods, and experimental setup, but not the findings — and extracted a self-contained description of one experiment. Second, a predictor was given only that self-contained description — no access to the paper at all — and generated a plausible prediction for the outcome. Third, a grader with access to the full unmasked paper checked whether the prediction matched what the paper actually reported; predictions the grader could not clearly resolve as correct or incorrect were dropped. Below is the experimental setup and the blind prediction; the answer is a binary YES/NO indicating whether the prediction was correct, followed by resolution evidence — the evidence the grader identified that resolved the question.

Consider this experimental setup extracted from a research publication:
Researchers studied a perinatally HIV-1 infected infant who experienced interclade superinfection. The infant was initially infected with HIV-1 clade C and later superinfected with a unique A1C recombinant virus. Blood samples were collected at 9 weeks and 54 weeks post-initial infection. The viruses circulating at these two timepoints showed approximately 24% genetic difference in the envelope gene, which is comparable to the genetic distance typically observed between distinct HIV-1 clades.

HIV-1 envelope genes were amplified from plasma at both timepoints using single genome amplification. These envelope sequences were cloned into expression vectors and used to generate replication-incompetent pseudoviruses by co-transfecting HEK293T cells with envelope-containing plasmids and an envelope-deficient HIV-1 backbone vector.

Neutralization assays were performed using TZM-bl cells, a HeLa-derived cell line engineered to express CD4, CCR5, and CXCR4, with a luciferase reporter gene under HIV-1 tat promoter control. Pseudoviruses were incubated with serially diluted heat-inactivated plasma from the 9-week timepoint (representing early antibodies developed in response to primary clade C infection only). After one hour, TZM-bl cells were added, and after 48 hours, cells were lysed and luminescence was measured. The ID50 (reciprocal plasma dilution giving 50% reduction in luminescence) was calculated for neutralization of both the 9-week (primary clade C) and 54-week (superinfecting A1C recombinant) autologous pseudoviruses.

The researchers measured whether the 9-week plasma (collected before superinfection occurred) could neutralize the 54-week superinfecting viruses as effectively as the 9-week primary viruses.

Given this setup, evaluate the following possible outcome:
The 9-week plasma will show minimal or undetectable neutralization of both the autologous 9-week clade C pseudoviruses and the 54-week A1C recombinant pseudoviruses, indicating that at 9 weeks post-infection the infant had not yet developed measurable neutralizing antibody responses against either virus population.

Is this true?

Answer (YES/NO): YES